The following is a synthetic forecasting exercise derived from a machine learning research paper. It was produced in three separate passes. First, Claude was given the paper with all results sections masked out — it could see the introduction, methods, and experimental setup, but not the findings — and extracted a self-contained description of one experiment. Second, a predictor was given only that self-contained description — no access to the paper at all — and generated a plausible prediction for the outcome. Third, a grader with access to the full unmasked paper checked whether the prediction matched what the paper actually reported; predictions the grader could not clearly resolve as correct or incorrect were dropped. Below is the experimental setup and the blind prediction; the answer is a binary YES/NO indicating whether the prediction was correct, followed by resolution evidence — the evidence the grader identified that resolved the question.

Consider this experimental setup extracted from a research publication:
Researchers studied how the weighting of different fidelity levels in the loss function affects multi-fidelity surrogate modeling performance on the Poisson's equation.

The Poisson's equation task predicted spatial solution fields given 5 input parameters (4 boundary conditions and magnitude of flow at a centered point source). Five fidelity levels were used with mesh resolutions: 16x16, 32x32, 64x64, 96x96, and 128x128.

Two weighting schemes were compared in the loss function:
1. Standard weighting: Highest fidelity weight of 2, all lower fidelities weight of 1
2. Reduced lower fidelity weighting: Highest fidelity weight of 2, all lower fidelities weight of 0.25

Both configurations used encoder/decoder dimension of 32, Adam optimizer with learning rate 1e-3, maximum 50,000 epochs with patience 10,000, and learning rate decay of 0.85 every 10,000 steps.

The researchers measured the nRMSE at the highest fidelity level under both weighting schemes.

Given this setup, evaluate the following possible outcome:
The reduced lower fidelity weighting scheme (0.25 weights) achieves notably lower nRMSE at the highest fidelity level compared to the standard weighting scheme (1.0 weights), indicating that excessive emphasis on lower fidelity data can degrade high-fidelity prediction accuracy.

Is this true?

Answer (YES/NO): YES